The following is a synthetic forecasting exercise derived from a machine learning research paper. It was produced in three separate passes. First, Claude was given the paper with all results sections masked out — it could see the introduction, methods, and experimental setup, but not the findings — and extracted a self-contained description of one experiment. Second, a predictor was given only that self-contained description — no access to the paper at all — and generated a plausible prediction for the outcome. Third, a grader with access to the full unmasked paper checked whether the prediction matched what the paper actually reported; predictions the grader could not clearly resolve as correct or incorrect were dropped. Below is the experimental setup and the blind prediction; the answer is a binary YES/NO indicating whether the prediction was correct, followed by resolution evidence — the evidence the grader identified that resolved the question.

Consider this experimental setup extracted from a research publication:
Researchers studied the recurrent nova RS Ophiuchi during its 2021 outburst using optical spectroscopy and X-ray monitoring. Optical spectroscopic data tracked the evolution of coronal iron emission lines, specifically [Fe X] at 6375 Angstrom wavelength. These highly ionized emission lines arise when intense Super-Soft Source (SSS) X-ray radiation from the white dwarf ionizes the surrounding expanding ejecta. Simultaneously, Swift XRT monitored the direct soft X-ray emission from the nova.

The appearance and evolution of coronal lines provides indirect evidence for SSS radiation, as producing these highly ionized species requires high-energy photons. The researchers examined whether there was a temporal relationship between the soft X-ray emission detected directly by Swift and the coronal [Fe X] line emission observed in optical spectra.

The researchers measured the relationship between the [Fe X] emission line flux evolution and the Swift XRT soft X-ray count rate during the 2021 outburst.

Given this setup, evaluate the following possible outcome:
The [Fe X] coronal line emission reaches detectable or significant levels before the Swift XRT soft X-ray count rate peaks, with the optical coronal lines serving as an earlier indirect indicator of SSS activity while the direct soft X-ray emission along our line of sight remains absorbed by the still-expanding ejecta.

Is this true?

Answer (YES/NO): YES